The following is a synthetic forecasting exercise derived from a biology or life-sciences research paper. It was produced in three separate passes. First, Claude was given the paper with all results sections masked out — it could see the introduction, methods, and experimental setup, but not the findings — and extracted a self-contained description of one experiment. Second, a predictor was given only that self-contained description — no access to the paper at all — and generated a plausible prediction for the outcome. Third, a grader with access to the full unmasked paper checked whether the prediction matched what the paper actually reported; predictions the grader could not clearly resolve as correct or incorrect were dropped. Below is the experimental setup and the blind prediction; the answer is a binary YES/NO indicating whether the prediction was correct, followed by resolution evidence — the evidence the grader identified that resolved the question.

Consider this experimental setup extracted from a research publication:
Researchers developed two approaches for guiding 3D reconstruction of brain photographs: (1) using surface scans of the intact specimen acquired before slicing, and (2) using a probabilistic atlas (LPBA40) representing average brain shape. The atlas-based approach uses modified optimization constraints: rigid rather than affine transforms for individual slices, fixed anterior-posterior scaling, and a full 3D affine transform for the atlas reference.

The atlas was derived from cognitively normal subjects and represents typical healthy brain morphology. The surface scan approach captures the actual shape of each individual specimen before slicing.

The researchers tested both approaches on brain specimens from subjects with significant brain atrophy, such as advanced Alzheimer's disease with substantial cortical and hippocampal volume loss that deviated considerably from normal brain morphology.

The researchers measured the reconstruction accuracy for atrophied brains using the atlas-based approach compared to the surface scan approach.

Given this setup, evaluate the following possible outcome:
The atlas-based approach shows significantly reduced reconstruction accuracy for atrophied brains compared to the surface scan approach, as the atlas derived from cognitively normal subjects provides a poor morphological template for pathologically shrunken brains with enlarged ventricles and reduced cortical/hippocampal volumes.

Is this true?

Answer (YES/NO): NO